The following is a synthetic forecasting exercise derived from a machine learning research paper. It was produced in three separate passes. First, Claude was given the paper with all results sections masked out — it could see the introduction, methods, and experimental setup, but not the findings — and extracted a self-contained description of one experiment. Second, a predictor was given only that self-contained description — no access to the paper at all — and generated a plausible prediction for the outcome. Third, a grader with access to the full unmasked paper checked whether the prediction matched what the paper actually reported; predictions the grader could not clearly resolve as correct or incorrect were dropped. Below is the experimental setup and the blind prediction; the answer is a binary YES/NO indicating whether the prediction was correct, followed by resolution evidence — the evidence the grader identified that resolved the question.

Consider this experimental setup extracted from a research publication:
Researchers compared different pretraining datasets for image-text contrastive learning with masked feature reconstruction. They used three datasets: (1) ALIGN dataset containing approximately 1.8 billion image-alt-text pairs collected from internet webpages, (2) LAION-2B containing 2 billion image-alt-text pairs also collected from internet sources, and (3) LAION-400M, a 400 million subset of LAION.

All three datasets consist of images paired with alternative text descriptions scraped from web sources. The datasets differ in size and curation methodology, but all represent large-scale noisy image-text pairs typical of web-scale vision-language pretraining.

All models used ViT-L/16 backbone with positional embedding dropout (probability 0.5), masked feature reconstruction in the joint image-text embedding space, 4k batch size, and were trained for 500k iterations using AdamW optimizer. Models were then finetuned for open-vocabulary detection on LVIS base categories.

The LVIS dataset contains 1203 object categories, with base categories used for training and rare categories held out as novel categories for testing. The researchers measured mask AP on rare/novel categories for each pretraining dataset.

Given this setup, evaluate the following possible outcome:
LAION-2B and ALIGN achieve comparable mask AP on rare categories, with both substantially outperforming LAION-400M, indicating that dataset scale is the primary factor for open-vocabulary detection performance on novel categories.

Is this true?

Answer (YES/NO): NO